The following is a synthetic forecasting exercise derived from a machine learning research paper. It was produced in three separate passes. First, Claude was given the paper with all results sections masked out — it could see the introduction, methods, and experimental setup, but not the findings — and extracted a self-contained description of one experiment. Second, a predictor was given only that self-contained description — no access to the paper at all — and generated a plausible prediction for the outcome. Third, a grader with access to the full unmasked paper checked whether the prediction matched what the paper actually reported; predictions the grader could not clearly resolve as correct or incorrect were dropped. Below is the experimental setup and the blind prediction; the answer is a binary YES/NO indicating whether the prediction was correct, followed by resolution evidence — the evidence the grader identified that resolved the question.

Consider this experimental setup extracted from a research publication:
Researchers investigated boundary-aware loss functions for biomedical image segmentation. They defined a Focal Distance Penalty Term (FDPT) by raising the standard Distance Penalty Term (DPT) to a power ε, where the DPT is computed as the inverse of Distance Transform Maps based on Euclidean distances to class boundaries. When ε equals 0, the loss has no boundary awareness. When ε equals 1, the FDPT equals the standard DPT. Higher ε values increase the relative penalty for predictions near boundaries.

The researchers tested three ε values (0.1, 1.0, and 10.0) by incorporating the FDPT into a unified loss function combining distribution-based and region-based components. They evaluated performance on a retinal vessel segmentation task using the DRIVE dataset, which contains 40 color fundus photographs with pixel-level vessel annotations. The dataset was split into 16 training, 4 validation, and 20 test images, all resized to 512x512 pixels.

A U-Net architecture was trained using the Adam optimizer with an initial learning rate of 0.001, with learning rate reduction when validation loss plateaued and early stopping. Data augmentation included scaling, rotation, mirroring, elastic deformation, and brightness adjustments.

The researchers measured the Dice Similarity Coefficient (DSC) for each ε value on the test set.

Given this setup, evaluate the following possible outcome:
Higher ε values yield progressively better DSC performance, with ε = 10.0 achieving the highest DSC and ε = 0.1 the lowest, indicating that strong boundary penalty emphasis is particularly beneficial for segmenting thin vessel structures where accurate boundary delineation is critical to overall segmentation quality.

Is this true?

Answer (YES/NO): NO